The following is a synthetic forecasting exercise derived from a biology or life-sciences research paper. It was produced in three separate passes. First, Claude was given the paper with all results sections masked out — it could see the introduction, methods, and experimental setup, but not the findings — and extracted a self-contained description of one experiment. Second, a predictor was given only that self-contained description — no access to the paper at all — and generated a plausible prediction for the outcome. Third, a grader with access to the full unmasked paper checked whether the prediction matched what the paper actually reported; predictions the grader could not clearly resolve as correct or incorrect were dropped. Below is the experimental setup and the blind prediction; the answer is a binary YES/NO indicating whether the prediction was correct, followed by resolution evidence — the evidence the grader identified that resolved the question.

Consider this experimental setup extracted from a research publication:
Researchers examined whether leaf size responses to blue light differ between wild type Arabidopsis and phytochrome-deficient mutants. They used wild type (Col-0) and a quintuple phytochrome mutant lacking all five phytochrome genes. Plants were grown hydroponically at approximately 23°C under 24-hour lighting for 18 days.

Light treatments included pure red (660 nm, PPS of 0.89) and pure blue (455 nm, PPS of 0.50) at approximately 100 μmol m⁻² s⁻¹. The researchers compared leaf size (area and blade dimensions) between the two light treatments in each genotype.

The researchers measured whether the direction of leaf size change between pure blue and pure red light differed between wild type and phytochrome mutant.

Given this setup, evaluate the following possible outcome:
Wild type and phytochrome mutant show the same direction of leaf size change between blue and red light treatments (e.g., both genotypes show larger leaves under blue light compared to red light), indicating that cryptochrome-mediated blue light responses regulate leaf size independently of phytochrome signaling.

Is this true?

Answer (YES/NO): NO